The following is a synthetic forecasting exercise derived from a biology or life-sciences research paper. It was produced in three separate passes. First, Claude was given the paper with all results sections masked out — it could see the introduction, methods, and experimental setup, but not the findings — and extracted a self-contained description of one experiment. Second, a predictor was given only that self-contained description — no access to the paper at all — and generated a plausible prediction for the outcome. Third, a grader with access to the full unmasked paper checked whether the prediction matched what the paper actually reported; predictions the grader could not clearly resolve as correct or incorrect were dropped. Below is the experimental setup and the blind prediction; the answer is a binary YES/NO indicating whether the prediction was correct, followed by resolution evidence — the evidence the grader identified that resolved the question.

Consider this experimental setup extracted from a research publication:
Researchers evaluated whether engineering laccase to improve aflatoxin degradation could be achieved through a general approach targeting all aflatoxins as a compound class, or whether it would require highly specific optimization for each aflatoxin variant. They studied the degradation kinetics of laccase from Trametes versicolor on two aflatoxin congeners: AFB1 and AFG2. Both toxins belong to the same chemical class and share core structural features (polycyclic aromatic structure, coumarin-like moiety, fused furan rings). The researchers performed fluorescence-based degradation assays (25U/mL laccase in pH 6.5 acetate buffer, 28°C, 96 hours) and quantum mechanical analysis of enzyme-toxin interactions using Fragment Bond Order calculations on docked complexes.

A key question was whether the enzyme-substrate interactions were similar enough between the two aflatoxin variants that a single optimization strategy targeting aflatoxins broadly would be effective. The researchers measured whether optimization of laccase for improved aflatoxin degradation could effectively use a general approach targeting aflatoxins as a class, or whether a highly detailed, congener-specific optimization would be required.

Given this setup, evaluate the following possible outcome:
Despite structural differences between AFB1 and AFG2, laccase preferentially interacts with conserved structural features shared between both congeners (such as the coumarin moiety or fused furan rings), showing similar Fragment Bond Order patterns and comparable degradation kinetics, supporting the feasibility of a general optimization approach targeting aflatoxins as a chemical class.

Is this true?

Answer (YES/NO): NO